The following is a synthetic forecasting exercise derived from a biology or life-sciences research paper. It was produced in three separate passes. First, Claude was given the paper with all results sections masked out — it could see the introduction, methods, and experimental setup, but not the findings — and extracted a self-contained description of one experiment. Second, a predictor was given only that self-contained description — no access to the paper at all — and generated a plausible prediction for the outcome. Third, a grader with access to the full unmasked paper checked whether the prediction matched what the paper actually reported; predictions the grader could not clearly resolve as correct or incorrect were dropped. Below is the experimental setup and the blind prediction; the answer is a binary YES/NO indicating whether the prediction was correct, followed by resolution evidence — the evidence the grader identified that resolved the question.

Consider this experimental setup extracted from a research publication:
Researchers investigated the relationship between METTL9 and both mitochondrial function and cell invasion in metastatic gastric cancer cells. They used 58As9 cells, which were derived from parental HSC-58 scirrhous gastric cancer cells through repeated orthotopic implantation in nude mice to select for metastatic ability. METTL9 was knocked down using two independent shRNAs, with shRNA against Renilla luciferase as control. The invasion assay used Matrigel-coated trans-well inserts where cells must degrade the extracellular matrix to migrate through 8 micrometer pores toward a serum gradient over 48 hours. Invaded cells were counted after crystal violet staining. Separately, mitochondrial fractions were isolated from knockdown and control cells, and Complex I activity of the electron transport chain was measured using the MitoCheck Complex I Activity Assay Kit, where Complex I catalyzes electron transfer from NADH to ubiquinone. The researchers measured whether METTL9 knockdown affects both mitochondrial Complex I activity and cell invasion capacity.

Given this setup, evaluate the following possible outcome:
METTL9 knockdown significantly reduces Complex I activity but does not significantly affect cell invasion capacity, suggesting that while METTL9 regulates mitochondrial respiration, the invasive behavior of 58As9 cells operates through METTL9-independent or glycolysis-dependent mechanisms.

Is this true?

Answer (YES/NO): NO